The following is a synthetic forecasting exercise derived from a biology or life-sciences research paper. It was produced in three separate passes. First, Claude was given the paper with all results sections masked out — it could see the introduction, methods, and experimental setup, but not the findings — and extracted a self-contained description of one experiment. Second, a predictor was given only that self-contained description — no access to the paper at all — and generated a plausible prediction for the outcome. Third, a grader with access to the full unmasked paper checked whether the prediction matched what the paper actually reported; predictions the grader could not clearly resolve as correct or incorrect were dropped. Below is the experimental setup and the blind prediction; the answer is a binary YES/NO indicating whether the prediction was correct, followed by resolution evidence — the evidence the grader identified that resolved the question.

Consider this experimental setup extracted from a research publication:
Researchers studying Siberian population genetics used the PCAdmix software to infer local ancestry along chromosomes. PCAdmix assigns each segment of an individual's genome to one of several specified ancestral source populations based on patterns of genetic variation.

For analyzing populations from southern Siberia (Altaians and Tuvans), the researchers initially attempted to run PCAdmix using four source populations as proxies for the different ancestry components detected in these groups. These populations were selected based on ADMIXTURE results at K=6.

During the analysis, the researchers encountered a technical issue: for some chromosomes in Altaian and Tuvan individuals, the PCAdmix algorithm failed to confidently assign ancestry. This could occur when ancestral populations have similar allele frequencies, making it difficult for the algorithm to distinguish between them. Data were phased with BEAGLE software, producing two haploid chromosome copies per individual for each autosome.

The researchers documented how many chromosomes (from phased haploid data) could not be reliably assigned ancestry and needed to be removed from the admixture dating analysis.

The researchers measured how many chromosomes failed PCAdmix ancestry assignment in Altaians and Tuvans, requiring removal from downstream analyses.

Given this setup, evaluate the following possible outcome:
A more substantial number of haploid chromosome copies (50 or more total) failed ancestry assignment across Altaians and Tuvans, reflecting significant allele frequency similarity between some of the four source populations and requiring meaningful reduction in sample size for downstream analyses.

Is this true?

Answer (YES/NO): YES